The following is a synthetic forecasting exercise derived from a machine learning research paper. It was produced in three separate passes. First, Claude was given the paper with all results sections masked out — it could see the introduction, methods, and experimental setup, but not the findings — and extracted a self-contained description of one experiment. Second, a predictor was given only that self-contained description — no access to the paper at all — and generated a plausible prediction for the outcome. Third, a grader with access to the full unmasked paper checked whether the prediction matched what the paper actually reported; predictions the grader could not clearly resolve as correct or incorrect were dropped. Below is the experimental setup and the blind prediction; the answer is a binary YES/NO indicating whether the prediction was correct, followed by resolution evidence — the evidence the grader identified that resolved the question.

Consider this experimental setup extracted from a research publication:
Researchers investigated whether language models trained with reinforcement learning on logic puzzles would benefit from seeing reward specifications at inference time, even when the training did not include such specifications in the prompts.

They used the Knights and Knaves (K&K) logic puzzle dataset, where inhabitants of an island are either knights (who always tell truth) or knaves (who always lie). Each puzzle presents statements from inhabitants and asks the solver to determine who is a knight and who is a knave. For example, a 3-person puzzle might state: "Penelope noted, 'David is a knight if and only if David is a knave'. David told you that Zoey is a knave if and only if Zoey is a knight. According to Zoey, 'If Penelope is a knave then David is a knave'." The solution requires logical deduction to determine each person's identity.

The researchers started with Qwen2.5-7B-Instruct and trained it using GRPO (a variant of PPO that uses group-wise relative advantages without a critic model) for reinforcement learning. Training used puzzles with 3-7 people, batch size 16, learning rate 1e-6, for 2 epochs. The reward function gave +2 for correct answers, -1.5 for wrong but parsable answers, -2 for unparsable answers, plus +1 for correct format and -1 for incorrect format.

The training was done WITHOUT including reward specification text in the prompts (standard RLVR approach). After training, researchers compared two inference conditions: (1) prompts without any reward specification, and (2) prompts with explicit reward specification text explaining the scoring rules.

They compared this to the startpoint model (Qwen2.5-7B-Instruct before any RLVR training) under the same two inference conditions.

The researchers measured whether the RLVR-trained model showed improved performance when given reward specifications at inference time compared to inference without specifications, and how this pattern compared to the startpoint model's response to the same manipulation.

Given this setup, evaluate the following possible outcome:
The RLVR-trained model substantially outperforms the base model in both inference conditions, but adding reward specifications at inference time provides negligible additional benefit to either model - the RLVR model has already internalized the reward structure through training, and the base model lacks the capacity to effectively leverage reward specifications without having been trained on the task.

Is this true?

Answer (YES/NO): NO